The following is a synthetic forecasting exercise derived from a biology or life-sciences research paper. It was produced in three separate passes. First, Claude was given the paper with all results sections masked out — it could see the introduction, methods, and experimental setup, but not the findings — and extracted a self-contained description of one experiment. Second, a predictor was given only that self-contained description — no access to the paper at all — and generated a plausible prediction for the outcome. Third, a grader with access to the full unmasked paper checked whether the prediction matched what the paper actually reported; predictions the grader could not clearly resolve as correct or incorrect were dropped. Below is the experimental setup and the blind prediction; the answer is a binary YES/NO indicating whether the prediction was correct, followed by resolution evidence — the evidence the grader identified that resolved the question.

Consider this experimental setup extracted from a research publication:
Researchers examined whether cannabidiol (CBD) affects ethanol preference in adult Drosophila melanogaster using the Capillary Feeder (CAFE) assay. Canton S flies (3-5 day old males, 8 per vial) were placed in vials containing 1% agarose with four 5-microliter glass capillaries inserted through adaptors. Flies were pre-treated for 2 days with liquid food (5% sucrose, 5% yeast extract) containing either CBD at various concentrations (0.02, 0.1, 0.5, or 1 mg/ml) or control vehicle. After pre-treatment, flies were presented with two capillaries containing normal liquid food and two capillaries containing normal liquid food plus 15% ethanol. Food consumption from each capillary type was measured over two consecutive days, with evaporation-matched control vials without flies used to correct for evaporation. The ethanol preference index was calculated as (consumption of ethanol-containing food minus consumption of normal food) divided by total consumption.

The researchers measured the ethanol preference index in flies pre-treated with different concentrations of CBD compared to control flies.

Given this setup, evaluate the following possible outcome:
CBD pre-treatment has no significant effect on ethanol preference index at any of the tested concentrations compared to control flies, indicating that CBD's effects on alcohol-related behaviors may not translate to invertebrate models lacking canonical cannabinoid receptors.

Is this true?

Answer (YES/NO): NO